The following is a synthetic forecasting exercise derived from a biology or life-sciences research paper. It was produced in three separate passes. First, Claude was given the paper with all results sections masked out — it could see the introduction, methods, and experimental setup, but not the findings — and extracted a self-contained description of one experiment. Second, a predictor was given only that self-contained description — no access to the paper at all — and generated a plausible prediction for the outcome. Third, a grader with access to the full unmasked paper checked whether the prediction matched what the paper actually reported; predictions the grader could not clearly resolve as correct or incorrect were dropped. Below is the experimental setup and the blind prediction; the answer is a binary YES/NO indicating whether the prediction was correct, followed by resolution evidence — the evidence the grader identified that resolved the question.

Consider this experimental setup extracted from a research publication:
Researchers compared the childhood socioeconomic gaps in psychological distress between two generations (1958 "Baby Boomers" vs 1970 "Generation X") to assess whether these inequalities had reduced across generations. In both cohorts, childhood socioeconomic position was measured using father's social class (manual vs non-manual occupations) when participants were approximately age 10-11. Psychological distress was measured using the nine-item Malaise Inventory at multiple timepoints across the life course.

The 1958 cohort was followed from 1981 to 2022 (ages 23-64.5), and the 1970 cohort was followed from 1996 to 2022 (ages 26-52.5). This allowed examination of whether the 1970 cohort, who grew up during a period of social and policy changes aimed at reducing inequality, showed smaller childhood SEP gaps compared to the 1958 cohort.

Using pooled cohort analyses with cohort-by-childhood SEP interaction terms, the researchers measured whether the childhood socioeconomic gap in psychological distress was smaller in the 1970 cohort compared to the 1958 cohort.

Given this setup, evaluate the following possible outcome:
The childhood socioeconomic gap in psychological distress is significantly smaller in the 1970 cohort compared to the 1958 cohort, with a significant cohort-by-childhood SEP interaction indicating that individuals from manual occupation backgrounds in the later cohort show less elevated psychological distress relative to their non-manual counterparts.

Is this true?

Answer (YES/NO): NO